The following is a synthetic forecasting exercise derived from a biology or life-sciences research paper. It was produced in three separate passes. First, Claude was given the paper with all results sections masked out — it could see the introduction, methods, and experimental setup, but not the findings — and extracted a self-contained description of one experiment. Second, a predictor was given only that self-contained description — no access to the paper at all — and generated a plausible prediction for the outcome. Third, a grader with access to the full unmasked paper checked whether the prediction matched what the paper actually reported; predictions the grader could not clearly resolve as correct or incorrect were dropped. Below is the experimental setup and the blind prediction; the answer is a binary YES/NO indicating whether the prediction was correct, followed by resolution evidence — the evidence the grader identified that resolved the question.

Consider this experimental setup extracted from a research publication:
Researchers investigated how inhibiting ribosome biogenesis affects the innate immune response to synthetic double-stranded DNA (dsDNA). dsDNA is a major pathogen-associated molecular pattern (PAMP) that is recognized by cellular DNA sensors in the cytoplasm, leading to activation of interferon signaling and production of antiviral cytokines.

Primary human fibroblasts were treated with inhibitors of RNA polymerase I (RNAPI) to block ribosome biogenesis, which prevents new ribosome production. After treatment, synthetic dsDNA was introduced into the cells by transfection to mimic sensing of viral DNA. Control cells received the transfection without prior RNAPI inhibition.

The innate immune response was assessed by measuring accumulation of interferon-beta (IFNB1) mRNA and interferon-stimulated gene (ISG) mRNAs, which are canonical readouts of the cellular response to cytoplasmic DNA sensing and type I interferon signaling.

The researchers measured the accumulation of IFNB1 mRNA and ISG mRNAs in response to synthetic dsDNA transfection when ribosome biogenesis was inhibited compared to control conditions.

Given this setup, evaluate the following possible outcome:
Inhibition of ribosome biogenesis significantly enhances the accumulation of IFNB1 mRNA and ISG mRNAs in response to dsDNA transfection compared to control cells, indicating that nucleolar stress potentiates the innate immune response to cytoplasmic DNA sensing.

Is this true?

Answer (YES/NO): NO